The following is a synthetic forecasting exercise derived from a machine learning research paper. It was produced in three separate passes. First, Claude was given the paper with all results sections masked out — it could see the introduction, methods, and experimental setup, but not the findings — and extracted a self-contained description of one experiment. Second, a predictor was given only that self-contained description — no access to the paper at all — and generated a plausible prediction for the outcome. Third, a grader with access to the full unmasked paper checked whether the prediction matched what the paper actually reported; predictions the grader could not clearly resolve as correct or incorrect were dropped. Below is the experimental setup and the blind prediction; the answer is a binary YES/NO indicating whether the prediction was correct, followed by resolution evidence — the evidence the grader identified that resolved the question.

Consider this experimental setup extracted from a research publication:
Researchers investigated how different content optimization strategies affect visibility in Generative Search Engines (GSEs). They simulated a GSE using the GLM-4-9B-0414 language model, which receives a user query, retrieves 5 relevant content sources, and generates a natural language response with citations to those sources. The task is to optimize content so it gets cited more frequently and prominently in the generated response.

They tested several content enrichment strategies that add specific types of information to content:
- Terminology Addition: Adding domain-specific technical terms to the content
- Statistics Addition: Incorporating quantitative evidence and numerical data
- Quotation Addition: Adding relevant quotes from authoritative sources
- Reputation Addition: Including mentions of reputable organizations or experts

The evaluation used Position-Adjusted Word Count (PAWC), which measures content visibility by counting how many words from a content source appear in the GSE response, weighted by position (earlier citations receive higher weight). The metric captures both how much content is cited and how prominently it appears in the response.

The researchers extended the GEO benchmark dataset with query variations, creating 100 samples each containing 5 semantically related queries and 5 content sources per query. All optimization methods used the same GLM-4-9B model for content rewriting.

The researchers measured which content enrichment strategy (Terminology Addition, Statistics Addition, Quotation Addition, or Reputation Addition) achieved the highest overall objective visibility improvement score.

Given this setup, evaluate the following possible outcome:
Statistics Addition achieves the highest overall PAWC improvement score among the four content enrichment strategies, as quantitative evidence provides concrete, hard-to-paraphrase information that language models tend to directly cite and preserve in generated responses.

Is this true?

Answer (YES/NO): NO